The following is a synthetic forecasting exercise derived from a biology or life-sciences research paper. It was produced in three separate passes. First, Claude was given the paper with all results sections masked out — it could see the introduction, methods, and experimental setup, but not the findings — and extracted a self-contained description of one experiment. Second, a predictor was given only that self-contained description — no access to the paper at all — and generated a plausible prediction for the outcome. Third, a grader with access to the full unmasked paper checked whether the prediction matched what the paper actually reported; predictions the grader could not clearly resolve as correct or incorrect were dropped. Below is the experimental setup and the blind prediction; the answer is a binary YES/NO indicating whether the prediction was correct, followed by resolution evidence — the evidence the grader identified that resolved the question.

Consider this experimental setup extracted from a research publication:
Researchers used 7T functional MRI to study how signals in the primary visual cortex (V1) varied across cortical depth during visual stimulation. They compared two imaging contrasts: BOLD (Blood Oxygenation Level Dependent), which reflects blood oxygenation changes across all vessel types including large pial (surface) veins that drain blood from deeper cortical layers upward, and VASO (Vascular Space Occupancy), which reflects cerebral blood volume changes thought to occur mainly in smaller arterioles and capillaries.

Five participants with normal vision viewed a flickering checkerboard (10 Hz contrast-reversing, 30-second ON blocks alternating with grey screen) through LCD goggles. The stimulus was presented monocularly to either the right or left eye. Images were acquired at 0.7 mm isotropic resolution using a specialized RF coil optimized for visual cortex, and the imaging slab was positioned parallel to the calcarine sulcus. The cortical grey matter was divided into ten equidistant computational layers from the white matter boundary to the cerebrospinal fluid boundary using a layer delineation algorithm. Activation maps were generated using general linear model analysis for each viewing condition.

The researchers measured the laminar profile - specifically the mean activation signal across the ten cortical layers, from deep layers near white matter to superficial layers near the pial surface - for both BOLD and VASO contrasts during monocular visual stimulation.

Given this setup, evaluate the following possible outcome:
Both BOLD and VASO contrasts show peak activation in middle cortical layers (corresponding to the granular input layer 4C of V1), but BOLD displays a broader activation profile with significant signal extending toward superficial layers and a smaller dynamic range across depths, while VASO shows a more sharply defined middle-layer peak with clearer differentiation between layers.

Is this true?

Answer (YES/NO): NO